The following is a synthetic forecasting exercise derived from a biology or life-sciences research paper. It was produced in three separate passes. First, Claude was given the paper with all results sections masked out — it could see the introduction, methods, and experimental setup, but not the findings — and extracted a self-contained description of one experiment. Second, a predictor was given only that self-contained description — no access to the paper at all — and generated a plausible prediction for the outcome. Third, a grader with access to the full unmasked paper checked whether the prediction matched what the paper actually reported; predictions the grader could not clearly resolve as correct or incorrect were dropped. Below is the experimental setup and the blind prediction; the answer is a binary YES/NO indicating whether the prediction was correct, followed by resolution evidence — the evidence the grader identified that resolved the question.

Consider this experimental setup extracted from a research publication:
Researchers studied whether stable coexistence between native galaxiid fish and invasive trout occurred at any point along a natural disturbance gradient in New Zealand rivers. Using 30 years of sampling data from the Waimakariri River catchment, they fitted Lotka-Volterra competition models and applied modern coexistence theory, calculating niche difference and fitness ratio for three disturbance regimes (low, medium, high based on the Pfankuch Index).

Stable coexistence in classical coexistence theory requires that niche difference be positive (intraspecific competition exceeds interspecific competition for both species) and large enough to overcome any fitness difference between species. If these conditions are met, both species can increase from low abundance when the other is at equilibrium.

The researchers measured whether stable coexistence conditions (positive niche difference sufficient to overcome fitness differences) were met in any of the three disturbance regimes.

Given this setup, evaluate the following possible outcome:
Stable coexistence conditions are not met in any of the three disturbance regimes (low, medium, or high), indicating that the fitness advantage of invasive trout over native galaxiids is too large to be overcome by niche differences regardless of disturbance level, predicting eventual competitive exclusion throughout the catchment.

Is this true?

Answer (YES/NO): NO